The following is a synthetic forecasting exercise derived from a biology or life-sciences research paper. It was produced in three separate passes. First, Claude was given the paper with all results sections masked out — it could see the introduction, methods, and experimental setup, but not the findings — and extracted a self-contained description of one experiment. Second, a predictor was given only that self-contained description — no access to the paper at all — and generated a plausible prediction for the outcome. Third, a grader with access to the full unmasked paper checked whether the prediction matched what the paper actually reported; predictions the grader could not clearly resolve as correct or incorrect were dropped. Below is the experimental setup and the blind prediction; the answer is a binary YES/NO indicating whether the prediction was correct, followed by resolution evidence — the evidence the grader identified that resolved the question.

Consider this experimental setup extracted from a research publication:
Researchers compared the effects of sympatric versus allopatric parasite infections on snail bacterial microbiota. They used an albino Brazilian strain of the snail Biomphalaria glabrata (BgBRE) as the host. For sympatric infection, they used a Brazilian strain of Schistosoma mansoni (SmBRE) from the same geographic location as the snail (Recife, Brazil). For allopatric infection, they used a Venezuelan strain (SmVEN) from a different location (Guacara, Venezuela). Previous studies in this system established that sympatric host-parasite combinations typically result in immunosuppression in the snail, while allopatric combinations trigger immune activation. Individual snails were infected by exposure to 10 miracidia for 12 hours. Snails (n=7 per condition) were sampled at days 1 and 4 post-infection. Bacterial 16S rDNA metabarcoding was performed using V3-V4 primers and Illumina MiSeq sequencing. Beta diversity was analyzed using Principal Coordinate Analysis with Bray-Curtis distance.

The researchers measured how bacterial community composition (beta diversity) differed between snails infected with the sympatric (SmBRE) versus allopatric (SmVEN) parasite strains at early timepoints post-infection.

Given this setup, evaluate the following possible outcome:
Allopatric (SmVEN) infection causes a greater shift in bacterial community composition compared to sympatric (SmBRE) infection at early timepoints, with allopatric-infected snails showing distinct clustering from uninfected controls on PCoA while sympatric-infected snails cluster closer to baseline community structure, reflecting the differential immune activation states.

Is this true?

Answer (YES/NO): NO